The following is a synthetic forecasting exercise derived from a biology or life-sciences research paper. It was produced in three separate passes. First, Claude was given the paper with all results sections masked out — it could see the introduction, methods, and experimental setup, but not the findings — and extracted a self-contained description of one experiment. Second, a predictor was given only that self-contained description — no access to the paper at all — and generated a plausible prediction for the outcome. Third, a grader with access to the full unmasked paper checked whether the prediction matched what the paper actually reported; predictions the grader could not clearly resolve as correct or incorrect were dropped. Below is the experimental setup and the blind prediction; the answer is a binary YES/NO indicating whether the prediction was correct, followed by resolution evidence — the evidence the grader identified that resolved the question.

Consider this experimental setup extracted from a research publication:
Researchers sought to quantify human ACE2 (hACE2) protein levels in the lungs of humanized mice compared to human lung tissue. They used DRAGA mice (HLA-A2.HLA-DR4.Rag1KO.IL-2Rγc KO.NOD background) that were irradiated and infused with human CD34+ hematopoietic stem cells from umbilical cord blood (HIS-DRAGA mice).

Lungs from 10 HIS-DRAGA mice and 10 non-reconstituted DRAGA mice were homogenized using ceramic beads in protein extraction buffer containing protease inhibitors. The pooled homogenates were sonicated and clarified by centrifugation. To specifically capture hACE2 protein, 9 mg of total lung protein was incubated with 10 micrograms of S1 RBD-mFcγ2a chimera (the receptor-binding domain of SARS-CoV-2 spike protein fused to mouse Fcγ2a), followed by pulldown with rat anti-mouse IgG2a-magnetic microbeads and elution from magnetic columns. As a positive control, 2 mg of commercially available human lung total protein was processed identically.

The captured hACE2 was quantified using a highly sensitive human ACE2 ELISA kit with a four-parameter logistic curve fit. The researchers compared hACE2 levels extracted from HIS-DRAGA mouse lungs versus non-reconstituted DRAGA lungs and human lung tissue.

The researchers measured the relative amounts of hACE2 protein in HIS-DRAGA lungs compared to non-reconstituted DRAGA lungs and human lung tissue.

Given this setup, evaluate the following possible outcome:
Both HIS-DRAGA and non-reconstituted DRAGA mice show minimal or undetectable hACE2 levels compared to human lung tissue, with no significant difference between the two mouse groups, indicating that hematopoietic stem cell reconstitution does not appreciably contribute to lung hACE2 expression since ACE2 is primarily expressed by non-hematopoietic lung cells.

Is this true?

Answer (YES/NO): NO